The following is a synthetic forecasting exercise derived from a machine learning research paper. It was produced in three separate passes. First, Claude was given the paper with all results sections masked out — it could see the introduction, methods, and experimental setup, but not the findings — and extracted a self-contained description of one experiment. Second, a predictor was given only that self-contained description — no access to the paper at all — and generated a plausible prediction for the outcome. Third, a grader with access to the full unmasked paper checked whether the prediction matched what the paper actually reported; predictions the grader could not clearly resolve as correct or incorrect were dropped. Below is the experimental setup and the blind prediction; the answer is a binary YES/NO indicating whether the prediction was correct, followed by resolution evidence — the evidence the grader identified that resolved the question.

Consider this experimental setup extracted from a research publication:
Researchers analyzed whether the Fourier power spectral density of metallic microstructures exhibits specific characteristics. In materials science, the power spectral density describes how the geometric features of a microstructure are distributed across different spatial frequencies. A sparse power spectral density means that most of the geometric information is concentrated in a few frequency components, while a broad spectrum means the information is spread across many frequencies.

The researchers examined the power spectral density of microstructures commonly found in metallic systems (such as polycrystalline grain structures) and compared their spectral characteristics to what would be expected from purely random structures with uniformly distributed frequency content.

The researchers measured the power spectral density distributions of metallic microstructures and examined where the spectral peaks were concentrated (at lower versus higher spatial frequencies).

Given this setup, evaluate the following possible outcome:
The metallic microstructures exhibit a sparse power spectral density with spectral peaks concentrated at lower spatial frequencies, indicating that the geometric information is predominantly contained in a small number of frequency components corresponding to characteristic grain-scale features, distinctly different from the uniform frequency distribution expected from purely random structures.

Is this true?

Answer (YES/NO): YES